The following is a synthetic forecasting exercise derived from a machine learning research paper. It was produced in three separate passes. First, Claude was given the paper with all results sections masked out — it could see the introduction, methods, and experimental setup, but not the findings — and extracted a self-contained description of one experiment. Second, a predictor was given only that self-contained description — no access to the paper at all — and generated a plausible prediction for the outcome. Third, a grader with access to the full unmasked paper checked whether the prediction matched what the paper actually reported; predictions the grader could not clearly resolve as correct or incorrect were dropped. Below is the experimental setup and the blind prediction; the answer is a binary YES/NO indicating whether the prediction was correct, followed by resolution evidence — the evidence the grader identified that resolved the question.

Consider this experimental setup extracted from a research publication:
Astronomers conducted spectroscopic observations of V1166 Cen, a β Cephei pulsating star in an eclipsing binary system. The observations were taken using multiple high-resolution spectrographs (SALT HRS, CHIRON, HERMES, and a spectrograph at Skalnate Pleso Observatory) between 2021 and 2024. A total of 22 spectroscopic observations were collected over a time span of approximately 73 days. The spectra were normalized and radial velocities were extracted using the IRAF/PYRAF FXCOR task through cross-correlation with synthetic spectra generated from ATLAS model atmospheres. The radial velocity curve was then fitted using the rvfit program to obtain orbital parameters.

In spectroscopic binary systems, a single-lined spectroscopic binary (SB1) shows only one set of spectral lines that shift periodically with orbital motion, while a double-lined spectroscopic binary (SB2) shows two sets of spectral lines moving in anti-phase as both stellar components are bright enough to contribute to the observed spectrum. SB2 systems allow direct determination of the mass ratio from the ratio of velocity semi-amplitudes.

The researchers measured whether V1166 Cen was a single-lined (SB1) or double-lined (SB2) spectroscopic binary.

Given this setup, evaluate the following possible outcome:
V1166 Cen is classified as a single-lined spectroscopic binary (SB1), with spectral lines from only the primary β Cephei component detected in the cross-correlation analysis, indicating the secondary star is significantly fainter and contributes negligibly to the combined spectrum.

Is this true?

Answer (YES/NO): YES